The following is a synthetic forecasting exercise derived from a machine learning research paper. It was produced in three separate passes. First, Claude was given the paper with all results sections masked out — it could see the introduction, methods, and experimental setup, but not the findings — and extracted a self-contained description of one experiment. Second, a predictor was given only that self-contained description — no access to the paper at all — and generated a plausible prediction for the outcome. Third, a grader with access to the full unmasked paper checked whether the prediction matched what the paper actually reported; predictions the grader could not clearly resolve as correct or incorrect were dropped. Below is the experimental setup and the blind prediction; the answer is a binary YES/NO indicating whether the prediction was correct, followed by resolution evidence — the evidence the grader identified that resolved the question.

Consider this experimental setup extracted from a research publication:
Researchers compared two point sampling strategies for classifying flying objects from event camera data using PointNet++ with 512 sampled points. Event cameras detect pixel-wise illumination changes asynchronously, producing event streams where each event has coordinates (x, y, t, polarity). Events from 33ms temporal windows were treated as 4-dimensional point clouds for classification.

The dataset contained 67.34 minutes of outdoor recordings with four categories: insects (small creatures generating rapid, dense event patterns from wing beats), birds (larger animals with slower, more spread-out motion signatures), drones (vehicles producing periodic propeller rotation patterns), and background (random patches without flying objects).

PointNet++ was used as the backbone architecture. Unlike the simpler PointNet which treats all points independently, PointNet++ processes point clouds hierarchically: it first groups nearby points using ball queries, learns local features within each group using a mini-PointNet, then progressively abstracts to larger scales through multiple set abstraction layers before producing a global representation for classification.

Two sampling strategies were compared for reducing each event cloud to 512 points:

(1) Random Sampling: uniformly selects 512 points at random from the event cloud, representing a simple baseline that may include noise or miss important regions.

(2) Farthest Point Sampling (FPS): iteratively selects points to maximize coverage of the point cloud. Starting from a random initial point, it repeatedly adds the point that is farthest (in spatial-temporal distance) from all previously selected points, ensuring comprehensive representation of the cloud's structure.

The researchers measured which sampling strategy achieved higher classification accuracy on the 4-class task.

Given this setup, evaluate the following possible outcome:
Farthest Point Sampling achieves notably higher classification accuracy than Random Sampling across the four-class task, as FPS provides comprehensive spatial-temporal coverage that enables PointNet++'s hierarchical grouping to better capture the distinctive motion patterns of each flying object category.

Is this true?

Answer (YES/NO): NO